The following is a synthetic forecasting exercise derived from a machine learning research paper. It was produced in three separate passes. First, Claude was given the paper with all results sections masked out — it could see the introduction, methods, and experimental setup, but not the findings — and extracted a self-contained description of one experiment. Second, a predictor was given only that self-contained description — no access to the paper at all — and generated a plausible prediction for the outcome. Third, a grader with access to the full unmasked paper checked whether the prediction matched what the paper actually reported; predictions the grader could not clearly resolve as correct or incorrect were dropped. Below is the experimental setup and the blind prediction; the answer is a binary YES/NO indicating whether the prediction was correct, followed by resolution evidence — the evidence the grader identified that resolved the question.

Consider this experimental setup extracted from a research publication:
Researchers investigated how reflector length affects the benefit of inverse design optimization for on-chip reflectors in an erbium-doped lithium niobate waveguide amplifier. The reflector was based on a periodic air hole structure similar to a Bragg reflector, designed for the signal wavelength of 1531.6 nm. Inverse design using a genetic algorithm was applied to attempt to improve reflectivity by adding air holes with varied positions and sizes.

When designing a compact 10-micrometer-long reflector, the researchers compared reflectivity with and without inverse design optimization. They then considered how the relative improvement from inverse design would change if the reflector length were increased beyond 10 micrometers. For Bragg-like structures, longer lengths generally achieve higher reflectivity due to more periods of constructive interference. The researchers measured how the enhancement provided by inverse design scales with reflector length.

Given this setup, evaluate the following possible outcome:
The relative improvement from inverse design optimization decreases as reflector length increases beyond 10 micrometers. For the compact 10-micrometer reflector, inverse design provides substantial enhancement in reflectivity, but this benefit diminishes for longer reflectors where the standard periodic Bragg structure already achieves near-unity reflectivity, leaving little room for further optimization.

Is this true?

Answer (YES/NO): YES